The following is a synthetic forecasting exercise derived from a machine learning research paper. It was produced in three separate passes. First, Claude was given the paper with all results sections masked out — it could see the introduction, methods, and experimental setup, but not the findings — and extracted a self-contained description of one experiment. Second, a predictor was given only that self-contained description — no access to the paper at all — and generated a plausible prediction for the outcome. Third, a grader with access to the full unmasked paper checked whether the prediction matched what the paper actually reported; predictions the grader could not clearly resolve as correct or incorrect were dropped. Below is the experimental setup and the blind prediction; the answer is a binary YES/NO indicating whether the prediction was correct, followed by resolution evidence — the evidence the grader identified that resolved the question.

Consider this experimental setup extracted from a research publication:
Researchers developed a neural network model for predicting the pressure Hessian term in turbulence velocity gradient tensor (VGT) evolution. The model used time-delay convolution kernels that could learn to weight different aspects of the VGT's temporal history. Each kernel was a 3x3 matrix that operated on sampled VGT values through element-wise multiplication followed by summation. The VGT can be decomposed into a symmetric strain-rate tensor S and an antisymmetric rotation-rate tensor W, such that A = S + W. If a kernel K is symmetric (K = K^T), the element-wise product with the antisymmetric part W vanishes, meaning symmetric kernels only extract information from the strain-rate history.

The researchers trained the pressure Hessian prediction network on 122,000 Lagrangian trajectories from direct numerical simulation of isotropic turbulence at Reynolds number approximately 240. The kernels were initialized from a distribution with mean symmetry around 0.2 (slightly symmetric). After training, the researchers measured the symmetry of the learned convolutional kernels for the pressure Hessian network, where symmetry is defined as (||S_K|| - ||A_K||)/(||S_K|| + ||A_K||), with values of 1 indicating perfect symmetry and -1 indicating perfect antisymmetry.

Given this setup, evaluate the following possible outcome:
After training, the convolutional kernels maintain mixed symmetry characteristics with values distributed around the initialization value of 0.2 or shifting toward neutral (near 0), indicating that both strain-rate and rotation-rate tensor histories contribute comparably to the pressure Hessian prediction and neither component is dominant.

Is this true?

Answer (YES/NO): NO